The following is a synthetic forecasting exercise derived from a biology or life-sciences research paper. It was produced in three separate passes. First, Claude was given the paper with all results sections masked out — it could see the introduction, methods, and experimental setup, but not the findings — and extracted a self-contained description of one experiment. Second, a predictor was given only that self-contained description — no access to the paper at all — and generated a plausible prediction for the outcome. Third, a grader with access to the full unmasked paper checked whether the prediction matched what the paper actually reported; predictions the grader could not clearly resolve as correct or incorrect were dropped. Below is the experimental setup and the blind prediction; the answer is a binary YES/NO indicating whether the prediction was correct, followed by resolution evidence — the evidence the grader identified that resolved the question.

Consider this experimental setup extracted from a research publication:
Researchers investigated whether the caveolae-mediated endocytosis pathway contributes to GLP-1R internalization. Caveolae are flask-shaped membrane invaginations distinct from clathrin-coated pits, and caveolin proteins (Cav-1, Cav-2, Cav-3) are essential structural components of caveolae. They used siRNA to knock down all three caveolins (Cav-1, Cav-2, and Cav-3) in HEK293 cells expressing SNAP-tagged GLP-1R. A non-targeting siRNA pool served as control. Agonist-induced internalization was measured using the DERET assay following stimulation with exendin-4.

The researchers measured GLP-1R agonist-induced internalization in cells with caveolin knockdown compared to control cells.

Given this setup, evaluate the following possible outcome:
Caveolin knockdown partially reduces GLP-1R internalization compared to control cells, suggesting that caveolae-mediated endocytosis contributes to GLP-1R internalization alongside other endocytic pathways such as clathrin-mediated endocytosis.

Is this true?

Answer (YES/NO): NO